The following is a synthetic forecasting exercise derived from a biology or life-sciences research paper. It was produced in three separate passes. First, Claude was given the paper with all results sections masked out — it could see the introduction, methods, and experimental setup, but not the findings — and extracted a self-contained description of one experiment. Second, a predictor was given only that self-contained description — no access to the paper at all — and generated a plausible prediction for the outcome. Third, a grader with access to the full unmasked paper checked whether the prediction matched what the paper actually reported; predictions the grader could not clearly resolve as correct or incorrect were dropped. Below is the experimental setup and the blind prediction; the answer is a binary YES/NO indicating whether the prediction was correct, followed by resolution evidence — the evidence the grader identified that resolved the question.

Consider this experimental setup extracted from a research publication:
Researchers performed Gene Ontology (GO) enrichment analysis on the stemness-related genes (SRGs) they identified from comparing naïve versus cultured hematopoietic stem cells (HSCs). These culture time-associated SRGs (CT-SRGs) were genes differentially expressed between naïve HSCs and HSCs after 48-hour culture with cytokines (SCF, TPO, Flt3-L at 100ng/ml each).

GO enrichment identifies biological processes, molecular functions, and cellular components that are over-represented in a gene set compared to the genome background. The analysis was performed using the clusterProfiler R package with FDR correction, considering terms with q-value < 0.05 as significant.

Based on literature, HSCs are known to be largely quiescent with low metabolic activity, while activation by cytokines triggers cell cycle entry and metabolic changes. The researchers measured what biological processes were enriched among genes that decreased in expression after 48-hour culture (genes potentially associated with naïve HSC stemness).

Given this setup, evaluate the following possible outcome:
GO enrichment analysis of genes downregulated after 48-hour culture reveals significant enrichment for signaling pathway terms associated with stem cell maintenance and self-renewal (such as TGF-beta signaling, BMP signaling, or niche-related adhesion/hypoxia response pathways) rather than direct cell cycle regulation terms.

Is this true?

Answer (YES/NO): NO